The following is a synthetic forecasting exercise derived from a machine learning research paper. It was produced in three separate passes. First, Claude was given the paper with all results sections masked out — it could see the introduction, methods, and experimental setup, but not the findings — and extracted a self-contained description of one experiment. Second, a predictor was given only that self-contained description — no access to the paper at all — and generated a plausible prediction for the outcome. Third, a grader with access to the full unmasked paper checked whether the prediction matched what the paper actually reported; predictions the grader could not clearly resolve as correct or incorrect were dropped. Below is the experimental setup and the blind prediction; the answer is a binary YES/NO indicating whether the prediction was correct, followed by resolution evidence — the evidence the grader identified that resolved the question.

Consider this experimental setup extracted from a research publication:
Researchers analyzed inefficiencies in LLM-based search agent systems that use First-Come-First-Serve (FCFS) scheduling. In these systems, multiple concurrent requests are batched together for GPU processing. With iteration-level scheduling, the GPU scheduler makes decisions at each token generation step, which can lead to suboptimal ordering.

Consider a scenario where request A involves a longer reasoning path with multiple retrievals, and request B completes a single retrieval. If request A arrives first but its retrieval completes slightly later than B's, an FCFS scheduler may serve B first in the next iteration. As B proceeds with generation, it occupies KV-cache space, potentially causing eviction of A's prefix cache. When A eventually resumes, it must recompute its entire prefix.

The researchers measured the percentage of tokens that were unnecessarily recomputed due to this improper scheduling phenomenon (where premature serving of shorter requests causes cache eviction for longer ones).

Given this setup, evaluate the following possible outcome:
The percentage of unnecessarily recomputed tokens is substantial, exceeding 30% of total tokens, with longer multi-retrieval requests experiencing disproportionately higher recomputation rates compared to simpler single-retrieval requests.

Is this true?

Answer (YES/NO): YES